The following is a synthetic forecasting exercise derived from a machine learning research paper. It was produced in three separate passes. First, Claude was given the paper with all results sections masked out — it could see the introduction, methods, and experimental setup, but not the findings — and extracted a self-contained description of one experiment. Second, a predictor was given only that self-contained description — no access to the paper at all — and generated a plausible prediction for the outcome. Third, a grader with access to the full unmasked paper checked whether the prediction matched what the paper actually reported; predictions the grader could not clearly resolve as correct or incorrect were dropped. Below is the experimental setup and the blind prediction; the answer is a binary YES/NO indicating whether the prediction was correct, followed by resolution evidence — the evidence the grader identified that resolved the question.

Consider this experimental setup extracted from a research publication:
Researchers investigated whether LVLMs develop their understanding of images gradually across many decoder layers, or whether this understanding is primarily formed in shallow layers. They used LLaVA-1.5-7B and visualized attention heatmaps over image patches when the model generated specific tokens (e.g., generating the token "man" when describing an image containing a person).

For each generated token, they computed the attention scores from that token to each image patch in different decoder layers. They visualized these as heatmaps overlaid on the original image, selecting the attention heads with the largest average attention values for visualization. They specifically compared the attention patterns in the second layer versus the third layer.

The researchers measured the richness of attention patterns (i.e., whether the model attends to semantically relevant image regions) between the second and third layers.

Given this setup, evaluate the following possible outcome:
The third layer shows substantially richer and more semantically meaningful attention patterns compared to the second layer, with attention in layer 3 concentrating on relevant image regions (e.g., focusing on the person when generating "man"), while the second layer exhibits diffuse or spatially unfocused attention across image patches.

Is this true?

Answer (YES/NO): NO